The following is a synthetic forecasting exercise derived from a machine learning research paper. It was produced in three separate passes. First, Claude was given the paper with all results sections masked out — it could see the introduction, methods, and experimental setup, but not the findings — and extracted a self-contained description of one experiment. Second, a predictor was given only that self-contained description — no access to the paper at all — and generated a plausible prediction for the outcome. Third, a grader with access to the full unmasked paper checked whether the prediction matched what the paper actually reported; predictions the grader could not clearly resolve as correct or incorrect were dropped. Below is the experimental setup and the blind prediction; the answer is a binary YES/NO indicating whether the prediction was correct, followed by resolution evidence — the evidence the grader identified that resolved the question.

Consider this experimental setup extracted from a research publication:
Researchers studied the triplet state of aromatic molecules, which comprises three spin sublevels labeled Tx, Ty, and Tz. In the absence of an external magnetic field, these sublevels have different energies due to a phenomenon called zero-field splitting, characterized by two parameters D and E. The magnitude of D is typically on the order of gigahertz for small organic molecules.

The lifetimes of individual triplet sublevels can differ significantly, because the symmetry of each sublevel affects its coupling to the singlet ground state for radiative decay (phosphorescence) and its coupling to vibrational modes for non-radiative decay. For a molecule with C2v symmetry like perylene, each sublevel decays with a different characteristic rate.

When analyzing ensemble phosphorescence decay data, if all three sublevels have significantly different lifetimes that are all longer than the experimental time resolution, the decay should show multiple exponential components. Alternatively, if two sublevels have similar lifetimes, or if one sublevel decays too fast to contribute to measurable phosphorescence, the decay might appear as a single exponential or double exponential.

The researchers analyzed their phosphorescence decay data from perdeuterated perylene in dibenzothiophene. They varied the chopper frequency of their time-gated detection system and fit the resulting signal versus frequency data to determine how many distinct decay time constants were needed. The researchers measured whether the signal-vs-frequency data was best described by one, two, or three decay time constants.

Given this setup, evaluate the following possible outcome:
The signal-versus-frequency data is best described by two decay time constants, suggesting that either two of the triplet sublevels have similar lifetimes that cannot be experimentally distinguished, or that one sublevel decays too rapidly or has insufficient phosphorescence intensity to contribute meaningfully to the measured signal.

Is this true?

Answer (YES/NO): YES